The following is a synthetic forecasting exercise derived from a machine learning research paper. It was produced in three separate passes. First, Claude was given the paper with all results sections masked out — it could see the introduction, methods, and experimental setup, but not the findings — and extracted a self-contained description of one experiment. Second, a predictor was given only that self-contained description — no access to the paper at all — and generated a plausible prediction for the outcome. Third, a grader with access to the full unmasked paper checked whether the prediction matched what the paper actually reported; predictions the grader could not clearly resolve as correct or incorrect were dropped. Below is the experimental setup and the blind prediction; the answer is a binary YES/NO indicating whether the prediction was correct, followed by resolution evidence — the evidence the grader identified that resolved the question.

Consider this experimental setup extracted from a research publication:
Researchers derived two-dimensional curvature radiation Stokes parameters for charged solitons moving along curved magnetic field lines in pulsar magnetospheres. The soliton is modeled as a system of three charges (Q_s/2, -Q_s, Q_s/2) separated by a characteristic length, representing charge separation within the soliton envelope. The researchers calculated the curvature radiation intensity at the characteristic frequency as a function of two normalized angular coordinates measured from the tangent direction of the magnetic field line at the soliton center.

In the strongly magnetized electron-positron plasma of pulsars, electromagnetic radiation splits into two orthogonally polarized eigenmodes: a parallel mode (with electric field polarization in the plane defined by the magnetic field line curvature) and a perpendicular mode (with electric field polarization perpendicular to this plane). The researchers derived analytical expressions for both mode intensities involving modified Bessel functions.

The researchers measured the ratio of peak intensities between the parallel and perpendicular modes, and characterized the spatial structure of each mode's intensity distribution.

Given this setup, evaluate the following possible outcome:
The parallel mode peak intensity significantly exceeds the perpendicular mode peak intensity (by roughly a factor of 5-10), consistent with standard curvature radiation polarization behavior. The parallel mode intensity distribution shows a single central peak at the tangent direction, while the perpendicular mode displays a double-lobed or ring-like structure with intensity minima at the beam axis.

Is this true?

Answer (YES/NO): YES